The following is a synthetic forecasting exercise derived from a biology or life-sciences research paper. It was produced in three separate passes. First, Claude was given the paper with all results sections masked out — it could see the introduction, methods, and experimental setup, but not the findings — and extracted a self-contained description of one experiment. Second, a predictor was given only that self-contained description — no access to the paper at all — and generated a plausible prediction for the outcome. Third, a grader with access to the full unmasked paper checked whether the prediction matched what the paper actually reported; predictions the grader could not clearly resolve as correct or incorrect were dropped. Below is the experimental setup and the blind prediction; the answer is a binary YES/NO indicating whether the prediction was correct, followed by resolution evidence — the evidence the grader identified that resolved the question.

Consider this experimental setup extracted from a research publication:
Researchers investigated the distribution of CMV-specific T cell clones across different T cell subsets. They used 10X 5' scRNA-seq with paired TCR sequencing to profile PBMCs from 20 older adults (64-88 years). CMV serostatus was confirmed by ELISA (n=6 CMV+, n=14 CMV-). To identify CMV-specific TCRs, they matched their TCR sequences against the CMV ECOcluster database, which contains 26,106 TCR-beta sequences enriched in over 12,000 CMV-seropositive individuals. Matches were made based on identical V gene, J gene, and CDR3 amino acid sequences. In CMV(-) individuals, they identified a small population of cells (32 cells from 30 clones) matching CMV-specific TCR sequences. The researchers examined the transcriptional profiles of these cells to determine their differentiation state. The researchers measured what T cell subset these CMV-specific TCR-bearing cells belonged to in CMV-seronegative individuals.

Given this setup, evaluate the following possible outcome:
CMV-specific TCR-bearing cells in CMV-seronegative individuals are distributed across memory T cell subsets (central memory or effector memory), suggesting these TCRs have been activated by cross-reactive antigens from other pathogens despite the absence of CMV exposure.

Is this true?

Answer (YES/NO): NO